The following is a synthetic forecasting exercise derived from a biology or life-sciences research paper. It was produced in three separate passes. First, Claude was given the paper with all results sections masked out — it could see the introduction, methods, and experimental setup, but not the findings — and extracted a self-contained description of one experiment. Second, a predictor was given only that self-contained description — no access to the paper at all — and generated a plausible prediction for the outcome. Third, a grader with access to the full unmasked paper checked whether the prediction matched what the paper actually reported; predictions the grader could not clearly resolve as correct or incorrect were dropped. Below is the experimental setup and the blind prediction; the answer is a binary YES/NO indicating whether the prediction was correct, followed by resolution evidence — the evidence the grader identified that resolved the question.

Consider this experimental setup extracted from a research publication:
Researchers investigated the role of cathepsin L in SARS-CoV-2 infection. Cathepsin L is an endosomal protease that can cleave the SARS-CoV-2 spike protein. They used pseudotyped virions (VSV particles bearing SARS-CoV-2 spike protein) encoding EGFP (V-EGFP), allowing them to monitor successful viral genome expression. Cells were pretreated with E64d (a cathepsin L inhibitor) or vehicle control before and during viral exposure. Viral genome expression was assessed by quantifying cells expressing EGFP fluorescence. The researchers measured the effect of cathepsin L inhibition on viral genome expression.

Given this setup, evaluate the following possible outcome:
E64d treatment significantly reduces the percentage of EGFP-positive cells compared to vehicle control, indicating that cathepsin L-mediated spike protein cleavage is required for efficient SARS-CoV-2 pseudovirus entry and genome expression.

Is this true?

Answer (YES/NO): YES